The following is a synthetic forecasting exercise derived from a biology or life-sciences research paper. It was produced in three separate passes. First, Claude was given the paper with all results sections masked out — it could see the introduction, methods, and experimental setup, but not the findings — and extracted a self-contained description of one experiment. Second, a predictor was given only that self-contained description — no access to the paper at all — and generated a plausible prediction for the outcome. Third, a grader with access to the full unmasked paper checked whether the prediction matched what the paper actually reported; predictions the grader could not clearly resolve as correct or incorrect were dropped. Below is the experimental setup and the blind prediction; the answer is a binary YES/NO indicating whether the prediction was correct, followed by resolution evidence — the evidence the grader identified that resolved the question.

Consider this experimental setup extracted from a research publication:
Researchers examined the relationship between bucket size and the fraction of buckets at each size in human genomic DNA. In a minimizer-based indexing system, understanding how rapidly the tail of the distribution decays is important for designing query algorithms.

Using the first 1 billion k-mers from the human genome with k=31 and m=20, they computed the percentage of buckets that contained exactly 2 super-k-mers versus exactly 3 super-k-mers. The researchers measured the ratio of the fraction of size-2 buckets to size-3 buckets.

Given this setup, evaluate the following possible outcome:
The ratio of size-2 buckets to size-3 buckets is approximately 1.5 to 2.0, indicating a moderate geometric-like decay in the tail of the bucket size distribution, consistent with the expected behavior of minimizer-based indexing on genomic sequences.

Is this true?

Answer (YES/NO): NO